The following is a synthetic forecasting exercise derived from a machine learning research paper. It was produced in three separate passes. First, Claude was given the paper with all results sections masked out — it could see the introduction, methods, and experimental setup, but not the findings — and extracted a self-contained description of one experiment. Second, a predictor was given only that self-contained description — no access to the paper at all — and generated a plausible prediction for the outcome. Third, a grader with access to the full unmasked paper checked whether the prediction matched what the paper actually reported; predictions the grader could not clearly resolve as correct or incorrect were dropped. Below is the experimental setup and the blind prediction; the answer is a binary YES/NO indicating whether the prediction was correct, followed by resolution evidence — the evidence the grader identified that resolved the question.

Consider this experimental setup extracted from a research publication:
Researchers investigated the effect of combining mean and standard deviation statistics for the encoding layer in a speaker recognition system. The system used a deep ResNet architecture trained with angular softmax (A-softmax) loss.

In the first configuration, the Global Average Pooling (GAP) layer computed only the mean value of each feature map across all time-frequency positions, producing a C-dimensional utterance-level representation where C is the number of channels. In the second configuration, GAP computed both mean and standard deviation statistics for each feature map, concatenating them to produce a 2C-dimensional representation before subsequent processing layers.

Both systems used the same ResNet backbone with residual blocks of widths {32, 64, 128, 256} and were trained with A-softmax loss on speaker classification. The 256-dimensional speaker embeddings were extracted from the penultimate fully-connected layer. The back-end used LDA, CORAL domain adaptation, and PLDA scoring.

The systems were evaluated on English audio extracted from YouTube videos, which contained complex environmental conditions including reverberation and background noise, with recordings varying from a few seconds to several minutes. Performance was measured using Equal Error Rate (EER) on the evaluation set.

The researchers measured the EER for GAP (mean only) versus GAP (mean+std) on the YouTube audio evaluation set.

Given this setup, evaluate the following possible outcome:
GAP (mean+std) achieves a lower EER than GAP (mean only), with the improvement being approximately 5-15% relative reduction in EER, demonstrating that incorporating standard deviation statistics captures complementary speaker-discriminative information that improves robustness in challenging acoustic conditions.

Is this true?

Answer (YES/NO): NO